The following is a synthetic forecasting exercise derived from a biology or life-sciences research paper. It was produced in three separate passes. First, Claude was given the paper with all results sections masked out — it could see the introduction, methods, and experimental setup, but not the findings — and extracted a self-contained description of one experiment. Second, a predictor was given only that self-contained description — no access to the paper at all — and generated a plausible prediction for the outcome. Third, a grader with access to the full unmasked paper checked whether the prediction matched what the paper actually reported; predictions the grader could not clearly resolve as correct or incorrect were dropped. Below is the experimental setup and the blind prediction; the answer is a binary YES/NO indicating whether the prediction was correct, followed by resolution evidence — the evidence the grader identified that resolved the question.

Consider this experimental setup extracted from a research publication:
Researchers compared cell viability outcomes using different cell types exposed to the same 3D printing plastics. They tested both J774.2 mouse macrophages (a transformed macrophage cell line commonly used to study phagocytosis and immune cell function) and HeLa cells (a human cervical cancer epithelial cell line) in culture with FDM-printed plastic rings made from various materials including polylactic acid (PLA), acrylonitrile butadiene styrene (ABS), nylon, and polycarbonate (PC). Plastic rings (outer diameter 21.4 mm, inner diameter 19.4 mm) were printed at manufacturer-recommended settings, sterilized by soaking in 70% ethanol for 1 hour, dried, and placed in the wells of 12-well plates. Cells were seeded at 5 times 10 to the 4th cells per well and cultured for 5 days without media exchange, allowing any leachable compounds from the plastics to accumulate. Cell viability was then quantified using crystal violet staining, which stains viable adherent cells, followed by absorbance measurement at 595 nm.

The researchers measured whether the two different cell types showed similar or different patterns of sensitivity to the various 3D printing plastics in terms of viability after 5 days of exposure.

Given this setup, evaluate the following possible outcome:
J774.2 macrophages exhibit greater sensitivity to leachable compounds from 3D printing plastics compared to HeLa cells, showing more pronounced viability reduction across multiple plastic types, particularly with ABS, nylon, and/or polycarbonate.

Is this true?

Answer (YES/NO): NO